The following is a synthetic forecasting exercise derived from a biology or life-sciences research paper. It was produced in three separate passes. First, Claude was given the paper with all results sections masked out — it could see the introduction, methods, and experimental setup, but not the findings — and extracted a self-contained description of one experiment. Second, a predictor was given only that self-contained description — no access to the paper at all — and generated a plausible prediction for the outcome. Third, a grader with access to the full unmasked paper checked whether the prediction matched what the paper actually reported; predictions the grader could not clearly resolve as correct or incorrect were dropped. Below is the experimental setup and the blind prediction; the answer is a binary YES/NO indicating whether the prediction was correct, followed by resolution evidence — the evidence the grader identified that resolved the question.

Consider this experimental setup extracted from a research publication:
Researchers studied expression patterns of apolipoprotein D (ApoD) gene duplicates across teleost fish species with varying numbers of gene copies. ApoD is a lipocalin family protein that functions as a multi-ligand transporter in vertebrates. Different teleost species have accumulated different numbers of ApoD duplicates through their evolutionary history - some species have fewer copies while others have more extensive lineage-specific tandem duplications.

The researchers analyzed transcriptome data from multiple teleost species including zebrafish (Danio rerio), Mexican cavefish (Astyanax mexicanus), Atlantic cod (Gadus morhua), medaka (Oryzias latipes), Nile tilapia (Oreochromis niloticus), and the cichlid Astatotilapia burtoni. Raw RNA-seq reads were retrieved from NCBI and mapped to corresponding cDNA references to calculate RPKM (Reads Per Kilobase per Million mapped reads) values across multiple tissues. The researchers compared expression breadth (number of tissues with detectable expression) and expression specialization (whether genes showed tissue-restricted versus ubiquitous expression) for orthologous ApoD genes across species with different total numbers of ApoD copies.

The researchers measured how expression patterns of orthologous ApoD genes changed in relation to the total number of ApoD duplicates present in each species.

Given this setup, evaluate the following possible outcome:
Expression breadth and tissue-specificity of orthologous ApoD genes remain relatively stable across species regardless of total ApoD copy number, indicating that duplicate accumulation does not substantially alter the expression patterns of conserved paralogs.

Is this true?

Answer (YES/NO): NO